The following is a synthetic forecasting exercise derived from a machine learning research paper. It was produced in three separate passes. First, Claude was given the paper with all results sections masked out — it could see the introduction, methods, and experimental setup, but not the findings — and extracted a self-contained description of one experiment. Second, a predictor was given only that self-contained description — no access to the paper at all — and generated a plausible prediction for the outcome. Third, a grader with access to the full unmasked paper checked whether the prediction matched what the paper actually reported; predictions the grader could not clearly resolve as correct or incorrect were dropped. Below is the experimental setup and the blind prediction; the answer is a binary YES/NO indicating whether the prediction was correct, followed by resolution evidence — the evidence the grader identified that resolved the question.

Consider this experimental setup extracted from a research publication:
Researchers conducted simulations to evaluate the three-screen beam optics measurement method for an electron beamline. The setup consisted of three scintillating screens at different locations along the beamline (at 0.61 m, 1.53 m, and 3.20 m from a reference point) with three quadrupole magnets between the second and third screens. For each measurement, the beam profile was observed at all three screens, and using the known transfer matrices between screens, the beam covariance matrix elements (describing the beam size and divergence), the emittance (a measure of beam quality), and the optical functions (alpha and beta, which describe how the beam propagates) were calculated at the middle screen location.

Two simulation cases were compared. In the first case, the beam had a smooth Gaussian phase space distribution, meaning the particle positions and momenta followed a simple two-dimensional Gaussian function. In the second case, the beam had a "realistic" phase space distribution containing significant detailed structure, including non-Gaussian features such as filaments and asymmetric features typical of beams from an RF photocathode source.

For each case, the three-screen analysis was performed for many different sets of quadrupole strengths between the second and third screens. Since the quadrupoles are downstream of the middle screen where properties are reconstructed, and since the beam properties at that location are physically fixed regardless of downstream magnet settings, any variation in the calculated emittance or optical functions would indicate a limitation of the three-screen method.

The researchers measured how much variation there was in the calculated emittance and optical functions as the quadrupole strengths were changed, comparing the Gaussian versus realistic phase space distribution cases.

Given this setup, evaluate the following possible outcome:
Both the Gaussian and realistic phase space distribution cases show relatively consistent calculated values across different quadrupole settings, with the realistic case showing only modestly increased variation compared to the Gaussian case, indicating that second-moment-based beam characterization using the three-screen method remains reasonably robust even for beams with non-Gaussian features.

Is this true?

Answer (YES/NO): NO